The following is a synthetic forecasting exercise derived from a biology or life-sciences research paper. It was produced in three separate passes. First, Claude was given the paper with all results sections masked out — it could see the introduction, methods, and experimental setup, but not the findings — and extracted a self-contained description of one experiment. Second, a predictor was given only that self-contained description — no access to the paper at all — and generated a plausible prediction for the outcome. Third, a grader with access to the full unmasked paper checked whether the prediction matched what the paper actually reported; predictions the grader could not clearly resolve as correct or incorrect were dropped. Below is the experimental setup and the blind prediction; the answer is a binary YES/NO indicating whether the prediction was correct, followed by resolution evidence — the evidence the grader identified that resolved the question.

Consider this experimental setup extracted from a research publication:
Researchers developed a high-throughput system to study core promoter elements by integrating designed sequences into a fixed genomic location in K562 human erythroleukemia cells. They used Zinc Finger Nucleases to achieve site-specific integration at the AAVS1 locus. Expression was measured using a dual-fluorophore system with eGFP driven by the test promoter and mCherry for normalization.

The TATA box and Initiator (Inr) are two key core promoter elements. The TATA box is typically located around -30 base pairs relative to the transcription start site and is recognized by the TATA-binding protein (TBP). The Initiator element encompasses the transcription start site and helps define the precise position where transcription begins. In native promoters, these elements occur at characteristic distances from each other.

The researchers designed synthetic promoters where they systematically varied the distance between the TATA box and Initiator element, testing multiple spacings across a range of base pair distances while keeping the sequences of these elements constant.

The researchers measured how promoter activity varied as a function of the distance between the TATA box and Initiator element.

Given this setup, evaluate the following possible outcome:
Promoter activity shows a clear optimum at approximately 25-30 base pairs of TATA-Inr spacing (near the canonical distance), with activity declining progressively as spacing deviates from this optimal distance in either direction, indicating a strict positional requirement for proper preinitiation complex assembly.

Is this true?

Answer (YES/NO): NO